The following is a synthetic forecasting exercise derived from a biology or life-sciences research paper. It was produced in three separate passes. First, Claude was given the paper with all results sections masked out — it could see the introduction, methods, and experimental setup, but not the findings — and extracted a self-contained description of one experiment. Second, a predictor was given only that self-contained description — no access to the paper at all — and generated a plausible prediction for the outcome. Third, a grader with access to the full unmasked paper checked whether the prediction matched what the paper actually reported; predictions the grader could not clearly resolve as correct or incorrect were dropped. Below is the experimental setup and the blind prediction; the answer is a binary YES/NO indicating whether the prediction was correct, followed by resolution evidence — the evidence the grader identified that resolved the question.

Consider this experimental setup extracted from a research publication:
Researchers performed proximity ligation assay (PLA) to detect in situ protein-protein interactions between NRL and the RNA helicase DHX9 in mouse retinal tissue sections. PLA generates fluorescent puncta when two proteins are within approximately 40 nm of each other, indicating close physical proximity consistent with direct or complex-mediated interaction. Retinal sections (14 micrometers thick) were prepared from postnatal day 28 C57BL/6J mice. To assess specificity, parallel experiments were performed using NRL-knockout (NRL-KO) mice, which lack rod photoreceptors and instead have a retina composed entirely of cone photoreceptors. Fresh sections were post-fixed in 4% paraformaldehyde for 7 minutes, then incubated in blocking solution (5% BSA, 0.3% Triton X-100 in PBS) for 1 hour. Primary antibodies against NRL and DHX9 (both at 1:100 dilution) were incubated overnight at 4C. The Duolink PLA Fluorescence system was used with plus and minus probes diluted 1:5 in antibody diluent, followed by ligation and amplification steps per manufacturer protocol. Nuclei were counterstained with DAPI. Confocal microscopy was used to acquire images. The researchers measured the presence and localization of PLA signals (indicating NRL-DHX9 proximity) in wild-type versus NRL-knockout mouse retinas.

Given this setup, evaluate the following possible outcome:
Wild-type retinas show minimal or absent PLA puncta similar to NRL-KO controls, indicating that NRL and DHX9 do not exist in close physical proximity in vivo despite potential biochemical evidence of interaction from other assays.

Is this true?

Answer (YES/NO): NO